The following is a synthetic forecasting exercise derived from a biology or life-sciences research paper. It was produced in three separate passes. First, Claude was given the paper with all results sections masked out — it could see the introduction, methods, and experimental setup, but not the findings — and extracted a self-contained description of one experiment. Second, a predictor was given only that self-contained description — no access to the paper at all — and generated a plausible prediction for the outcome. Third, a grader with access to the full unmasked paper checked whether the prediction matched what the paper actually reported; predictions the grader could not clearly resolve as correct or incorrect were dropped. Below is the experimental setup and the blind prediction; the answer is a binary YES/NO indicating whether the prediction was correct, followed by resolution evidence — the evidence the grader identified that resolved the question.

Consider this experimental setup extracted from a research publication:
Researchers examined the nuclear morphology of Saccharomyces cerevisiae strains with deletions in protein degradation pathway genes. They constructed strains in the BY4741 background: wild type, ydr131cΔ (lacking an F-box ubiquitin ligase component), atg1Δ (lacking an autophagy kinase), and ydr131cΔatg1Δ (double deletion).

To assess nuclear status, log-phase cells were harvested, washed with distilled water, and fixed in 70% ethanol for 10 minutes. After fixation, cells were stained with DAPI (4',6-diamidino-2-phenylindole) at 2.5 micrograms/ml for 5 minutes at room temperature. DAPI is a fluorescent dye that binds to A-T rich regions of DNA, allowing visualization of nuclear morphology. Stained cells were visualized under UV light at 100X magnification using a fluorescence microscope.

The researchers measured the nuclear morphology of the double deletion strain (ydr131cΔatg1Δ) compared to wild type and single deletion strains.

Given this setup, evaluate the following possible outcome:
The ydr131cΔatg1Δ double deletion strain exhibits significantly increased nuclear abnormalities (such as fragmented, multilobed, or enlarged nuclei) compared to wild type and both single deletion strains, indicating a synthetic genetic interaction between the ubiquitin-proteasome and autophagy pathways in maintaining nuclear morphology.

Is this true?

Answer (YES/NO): YES